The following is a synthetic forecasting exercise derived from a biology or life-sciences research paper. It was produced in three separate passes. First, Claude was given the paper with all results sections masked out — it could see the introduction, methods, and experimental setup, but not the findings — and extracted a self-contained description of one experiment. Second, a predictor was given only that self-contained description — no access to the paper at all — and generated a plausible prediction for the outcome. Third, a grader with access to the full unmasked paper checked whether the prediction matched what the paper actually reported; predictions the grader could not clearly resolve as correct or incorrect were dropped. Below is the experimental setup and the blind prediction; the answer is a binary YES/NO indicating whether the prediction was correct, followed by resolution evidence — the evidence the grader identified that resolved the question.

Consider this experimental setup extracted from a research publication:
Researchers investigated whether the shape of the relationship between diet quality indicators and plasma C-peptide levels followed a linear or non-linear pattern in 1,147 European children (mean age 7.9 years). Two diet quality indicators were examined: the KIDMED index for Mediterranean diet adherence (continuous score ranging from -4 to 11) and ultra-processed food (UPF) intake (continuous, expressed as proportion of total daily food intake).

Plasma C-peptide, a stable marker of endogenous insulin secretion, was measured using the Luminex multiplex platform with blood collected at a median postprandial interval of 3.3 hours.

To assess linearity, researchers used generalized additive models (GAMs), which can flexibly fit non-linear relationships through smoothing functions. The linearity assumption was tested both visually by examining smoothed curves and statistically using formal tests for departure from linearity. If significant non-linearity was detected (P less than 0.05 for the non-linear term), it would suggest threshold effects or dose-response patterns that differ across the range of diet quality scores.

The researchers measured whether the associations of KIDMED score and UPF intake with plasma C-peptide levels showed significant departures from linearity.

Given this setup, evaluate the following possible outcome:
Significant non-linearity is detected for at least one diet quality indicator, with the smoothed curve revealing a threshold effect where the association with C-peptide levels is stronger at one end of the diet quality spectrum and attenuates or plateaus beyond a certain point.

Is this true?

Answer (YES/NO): NO